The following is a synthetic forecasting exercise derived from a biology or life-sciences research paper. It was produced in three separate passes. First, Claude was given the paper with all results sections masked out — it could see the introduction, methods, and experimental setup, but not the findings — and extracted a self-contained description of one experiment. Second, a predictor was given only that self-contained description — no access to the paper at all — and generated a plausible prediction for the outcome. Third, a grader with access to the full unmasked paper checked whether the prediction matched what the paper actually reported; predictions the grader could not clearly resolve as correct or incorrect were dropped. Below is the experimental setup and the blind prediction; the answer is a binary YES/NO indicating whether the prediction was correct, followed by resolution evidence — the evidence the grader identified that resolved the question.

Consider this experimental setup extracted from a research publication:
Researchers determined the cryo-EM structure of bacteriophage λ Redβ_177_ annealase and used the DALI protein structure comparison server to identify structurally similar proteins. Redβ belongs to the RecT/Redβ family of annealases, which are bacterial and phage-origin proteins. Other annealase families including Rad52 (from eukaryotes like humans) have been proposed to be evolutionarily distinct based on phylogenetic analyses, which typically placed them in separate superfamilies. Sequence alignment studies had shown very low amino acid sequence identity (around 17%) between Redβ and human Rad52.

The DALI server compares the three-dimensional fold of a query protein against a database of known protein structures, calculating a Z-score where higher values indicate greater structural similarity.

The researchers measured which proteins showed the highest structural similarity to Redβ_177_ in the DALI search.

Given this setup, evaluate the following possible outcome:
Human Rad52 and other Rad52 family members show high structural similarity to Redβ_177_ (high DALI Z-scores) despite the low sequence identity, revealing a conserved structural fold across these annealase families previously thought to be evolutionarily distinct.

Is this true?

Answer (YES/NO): YES